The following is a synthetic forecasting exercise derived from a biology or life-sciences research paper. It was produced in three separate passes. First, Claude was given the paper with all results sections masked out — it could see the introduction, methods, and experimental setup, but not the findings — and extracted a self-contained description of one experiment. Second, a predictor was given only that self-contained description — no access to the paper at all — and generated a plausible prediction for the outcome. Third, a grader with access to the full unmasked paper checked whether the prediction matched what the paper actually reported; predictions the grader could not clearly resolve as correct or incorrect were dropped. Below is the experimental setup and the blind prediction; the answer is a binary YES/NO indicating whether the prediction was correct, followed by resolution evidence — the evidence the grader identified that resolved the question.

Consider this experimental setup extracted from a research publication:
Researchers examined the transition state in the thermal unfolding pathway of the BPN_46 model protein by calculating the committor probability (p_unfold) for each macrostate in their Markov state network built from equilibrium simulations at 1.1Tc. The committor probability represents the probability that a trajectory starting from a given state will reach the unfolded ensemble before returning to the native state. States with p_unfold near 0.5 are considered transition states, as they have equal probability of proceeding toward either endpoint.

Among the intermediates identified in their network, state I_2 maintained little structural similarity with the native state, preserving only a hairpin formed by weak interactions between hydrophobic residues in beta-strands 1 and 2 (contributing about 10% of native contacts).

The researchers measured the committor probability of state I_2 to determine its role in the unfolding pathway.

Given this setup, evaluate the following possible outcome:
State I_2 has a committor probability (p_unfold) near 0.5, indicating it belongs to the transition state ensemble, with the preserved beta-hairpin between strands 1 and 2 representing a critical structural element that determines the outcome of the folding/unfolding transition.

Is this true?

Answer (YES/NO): YES